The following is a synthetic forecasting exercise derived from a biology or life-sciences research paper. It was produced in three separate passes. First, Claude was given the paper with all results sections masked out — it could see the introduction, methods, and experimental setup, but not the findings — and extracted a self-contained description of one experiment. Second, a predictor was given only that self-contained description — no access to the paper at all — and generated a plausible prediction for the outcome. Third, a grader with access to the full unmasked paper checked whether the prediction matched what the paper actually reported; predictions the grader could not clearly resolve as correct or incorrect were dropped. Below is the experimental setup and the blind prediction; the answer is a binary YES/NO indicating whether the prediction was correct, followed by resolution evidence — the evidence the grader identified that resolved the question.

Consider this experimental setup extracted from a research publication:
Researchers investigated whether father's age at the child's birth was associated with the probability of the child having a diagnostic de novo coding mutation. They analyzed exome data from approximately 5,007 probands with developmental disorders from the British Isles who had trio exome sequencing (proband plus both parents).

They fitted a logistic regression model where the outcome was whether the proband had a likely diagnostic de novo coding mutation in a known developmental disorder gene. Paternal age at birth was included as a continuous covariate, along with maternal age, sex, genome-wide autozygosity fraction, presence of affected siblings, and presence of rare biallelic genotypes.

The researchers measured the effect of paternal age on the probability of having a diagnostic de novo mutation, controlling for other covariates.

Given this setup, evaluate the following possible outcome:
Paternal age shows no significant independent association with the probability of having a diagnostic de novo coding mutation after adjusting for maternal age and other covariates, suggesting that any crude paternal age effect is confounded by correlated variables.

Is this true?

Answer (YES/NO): NO